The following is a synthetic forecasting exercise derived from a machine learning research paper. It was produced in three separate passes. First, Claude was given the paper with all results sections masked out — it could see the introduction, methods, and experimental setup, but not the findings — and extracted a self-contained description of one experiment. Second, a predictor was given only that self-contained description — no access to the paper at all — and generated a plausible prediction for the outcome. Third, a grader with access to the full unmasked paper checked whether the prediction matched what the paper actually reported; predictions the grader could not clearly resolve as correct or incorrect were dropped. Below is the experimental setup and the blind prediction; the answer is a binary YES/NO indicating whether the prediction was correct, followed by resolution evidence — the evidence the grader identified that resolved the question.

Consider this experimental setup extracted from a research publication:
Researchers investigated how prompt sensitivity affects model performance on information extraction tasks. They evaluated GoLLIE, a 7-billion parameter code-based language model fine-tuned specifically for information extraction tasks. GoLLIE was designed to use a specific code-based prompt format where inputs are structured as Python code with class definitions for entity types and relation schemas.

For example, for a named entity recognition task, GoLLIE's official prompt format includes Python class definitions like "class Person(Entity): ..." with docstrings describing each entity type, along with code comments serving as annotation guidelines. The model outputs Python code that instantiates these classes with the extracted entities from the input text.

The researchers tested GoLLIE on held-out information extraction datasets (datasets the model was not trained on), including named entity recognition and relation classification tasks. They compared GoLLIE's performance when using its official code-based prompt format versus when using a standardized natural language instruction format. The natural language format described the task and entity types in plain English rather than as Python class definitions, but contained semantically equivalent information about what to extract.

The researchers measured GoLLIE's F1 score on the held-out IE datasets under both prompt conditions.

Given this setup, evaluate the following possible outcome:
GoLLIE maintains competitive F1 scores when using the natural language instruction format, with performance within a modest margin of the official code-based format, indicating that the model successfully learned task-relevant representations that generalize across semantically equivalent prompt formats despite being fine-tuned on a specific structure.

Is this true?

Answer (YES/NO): NO